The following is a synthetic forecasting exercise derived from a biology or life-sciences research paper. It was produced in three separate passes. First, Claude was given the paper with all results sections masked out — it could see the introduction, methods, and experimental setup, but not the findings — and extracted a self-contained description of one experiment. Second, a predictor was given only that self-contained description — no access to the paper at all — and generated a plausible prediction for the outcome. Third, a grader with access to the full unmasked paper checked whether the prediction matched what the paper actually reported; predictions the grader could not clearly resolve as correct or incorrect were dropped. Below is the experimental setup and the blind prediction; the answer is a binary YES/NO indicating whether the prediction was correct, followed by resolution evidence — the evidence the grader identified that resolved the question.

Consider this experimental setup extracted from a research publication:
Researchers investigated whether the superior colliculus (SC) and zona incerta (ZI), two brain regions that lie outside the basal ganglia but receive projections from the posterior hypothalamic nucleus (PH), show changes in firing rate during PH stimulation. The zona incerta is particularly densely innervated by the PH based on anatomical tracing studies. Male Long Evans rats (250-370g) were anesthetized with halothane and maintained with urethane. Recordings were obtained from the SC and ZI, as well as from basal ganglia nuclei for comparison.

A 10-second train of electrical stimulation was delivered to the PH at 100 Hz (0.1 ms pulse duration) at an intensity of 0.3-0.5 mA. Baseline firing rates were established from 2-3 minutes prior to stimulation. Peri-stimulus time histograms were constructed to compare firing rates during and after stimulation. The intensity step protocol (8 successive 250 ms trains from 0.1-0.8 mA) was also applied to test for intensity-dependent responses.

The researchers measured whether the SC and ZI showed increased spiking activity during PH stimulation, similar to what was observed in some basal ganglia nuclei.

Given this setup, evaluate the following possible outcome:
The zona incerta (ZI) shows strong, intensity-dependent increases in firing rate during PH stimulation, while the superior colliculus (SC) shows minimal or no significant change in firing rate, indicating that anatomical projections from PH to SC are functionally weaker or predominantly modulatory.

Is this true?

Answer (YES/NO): NO